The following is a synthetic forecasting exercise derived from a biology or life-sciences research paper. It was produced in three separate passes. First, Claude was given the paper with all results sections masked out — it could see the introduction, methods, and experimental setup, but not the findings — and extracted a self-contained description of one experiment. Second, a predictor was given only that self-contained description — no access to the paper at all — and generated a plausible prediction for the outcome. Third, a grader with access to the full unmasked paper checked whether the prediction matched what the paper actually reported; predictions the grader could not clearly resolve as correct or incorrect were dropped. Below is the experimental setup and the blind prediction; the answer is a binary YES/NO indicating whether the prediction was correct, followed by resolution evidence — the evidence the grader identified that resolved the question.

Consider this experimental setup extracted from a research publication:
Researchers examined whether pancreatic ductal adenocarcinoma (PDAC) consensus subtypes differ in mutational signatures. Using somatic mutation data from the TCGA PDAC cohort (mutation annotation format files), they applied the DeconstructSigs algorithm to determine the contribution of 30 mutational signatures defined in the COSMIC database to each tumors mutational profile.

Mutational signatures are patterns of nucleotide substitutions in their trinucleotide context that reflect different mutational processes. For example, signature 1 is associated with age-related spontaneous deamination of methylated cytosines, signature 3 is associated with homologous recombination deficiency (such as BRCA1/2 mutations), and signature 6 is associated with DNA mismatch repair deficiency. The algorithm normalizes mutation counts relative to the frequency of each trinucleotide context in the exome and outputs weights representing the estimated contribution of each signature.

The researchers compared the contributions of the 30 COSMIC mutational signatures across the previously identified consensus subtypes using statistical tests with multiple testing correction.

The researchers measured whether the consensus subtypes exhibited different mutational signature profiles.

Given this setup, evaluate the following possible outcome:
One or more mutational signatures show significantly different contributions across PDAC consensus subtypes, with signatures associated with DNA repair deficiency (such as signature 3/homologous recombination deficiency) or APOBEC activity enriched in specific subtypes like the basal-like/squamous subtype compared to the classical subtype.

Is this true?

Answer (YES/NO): NO